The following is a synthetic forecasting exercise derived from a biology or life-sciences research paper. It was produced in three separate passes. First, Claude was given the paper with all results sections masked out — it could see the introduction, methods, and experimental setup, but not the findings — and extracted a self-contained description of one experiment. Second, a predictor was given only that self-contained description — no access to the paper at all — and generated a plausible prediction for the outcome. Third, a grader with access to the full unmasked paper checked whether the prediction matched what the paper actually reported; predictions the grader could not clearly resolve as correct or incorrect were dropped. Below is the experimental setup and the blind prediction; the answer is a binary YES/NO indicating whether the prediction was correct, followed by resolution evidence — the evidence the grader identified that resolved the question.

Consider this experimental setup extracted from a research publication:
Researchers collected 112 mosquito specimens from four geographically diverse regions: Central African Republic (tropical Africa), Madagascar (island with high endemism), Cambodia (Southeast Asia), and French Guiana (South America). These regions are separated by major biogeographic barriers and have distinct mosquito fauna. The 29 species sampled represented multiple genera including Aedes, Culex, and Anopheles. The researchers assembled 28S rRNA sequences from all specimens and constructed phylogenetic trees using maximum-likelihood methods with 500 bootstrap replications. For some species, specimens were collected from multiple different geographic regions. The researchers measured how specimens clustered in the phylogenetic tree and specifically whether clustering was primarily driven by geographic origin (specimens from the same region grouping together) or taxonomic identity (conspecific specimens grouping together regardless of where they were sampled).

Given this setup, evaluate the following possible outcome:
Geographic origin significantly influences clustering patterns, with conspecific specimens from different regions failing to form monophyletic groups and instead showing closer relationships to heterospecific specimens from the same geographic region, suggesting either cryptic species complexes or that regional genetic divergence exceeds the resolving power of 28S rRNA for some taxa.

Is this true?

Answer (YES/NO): NO